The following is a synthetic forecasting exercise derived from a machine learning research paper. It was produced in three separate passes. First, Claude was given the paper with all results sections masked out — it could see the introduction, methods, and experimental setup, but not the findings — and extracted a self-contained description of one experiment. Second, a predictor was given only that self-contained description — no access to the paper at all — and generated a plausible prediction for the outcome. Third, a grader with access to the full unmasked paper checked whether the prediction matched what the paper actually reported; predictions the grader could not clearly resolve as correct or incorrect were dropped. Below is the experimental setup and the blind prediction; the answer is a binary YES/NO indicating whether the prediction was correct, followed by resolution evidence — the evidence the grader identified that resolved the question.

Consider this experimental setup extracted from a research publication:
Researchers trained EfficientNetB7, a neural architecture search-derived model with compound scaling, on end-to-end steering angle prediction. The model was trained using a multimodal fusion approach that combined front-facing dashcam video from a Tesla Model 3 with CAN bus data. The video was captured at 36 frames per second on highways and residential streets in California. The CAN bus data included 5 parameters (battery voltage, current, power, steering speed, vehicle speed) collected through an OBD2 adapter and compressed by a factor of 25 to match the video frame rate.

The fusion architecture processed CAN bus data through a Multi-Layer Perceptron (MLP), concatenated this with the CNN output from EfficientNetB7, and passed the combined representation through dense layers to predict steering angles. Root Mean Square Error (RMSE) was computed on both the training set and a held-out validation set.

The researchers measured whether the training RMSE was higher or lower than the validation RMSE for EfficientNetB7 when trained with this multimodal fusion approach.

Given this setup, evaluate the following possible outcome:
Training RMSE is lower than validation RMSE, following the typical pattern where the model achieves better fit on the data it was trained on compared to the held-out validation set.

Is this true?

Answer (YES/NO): NO